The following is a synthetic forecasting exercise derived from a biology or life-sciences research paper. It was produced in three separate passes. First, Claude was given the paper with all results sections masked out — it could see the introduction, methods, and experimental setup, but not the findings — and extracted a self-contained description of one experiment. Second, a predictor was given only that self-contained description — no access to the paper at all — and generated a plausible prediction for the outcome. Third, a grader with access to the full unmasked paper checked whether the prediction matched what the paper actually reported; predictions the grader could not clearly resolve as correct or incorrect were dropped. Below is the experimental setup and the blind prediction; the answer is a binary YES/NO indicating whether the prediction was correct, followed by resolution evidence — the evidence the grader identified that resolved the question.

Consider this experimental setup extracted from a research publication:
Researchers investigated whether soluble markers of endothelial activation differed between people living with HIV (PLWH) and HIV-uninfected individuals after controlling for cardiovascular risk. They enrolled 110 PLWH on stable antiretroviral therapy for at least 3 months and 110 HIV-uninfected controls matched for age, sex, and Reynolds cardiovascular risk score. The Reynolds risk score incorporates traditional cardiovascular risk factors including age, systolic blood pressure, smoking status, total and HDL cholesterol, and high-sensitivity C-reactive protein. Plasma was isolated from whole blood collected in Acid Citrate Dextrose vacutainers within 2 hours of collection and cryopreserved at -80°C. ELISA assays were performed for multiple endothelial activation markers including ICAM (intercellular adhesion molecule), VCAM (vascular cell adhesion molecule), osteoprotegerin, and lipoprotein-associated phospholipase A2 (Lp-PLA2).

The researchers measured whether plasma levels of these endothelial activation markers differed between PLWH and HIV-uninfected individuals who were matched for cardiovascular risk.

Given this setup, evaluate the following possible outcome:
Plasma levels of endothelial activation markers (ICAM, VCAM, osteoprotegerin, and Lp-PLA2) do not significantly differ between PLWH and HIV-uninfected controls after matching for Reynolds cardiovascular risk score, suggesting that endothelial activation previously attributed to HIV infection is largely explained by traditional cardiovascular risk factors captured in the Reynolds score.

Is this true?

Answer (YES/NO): NO